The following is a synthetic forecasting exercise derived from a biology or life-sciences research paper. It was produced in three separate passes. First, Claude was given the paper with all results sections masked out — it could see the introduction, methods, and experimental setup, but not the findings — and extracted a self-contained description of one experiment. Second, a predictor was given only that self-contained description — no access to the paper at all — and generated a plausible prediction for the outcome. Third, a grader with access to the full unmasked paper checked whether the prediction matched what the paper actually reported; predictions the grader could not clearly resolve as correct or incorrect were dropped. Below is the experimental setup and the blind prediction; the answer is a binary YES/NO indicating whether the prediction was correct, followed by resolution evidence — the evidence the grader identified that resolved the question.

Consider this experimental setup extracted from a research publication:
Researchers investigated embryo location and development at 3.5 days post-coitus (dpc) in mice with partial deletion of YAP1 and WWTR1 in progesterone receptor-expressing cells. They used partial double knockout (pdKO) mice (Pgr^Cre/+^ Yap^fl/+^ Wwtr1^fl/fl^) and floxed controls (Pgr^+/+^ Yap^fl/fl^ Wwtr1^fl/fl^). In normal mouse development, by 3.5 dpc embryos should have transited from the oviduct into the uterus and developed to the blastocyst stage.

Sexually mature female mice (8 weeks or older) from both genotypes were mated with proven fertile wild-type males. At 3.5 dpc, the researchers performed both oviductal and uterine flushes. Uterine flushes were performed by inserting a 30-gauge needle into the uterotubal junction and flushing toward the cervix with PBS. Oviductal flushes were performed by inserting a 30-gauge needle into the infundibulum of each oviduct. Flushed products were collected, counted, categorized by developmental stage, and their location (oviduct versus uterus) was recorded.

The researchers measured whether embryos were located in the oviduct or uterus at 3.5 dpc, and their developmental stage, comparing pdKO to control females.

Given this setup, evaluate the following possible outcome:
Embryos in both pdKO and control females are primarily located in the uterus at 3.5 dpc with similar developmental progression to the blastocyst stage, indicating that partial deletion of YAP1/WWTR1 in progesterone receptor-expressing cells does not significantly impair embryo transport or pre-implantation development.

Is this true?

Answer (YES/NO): NO